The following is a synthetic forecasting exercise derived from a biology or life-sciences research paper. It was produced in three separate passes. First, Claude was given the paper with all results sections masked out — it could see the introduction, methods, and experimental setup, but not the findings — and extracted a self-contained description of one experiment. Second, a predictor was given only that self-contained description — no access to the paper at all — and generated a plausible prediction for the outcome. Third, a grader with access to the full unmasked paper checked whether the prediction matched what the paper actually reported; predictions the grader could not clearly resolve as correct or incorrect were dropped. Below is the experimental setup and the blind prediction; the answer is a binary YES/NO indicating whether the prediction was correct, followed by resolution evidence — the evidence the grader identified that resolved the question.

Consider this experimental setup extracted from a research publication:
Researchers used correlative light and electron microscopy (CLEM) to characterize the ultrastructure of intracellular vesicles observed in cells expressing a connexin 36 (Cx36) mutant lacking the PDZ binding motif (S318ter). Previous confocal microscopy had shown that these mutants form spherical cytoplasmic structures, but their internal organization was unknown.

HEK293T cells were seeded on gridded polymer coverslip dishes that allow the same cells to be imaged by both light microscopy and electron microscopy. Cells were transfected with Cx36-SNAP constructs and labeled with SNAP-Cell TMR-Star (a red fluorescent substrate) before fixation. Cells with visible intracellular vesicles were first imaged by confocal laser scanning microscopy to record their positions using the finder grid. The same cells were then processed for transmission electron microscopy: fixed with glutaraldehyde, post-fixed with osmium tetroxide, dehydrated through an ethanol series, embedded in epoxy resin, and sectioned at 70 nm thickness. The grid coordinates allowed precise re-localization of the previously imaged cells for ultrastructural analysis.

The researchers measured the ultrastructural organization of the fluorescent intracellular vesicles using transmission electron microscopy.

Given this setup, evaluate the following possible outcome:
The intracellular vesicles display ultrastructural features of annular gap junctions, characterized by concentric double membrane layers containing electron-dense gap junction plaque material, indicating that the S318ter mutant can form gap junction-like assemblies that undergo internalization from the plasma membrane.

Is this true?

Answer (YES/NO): NO